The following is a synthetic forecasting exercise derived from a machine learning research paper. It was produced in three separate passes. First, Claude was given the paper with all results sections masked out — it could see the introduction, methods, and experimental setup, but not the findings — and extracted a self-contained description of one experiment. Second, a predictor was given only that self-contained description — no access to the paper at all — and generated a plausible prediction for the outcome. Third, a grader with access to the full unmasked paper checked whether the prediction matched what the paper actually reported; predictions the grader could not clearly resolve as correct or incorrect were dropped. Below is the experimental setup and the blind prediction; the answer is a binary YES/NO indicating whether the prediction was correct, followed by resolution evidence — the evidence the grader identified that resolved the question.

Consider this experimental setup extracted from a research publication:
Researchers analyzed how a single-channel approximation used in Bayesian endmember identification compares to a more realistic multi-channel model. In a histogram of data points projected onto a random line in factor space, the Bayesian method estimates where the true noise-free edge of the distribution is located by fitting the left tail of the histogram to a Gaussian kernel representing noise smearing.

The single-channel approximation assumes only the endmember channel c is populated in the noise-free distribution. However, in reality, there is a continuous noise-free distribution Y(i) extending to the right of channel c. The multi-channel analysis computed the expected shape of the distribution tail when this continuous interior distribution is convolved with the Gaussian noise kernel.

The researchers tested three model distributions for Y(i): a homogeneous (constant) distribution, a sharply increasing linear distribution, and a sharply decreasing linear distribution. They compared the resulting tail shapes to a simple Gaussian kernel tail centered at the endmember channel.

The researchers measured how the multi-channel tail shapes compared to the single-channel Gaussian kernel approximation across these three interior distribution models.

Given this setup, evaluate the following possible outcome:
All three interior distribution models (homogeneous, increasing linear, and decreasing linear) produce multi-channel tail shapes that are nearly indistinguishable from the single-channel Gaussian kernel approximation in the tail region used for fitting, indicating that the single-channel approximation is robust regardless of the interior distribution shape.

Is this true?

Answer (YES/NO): YES